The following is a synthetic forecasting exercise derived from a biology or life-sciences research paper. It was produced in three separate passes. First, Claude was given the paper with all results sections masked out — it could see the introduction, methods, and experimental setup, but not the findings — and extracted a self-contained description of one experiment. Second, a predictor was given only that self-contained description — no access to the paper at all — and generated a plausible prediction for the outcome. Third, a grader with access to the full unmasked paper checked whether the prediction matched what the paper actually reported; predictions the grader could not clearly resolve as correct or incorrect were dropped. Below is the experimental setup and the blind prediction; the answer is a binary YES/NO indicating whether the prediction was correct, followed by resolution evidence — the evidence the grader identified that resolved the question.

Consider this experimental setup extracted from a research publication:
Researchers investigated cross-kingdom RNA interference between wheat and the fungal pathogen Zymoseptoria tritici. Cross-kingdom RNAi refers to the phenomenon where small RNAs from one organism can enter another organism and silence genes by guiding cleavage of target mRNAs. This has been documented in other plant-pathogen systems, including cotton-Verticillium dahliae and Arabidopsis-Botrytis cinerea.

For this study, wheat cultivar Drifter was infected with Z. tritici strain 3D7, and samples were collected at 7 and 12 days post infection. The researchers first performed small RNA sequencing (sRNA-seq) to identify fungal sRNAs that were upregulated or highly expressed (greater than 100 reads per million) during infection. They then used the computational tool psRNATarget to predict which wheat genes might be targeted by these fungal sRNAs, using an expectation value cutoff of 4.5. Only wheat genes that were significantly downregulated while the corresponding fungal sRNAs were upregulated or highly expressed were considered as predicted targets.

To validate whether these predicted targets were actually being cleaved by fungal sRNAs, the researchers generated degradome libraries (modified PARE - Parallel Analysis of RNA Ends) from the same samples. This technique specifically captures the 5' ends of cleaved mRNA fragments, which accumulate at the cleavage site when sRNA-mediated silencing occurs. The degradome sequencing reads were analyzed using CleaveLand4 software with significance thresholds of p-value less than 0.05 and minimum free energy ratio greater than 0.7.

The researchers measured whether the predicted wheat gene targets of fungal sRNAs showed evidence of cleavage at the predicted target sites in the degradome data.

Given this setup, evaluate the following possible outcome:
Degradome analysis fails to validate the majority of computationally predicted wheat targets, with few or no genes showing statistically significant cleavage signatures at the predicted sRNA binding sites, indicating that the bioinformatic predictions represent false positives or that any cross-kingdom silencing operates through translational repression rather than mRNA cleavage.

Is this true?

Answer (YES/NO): YES